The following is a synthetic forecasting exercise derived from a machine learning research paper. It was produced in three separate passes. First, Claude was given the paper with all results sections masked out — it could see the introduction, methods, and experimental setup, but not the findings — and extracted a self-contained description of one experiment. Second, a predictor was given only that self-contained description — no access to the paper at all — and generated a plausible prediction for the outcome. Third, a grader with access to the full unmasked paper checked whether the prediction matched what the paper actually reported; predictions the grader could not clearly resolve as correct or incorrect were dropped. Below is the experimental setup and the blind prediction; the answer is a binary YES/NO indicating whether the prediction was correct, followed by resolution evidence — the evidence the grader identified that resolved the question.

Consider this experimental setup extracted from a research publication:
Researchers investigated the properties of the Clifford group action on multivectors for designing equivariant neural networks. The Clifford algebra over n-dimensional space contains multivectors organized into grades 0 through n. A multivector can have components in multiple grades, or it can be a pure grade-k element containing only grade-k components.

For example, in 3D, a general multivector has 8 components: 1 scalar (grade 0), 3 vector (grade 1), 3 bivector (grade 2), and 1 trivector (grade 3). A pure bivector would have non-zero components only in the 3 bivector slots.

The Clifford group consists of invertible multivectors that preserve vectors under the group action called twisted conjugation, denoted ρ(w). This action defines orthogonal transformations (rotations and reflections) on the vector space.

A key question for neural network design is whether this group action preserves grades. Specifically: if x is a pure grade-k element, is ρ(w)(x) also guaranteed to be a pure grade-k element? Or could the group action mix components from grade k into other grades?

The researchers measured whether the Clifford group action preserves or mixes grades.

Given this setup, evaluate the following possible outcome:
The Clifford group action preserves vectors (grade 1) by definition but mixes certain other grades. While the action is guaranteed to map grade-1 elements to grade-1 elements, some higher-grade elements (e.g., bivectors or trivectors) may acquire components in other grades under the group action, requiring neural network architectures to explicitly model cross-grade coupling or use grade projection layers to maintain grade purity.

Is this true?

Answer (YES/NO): NO